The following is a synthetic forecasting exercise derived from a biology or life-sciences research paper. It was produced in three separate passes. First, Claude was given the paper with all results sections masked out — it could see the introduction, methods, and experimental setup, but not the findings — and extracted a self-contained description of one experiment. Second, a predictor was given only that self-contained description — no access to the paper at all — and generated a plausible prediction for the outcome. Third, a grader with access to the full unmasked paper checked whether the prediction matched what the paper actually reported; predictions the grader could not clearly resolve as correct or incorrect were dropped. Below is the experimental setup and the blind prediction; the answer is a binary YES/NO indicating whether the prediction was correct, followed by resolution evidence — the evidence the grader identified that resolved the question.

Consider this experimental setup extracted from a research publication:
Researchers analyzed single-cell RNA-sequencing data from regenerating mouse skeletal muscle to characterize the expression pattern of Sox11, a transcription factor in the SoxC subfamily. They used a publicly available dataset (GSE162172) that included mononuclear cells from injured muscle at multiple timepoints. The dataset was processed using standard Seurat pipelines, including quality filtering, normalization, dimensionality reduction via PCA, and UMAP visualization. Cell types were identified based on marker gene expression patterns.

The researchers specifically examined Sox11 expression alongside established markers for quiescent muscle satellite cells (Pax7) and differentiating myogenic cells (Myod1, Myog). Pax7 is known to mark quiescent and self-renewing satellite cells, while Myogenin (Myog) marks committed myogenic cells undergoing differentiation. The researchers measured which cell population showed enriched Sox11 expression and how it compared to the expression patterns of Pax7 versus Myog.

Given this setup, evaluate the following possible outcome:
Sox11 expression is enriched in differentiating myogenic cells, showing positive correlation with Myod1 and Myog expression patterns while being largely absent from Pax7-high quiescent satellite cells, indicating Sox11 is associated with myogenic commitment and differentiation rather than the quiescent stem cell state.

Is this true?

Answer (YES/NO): YES